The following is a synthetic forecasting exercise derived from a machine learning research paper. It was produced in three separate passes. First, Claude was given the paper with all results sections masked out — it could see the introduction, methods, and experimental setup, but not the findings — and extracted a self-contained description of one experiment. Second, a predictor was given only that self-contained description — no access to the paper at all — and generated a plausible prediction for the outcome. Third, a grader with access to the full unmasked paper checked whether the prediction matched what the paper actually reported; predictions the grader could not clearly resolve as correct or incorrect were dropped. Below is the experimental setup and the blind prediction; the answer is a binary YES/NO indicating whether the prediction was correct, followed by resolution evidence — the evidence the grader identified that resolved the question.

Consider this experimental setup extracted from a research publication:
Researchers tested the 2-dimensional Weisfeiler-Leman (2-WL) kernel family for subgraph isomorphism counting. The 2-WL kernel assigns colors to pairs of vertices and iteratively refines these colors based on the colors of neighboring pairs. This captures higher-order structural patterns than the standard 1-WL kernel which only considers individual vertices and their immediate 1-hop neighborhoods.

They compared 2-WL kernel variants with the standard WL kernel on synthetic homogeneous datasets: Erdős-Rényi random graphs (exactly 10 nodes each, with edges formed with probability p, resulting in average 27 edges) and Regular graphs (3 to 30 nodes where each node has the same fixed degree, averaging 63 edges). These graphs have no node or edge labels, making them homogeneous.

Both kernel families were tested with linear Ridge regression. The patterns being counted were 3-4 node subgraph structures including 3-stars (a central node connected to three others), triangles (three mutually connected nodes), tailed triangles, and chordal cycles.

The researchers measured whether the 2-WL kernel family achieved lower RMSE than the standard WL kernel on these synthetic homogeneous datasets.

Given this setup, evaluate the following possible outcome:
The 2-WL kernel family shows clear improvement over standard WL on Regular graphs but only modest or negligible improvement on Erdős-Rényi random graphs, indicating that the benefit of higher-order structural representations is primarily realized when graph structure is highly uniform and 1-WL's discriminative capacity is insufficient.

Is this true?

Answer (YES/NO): NO